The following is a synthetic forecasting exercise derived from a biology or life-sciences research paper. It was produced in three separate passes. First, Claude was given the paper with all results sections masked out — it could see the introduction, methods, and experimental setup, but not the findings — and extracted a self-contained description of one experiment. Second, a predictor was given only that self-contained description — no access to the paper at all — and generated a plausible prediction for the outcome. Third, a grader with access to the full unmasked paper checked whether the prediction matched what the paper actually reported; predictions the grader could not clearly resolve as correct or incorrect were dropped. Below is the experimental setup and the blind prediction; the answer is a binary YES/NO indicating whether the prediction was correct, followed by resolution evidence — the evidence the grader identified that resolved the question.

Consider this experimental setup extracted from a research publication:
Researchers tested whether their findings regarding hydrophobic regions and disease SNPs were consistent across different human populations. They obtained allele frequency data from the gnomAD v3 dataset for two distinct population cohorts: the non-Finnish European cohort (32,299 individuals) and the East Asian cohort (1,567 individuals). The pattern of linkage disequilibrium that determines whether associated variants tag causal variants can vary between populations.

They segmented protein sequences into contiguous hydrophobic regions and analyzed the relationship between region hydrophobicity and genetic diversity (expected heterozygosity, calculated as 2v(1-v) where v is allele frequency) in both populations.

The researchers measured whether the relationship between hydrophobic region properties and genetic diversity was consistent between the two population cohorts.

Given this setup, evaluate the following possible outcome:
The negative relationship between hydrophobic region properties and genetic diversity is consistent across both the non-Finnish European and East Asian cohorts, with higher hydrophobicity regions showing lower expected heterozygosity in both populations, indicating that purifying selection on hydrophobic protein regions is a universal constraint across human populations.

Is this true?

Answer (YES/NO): NO